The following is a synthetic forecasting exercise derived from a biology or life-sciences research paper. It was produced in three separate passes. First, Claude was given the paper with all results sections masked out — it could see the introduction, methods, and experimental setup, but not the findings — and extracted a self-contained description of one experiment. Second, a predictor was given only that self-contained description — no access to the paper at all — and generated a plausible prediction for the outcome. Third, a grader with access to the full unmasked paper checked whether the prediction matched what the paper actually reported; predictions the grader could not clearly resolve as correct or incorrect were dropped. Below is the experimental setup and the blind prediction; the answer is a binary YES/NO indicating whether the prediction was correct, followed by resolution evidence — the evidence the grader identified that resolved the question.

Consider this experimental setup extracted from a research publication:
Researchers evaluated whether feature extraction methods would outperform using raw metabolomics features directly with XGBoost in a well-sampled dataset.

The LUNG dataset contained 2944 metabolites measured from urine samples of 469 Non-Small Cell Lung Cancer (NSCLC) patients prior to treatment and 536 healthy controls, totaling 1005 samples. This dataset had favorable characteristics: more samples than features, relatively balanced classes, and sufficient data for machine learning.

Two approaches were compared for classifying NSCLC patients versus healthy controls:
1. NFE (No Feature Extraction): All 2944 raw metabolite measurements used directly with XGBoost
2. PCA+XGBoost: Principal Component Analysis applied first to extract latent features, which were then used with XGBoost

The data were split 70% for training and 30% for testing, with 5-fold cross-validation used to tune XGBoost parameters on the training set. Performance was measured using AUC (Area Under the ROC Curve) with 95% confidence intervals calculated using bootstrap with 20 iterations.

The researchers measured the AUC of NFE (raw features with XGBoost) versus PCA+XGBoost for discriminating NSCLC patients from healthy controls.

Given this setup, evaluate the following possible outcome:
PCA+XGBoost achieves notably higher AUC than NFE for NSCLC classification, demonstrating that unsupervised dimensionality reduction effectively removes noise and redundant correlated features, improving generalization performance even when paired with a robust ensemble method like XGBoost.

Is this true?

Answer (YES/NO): NO